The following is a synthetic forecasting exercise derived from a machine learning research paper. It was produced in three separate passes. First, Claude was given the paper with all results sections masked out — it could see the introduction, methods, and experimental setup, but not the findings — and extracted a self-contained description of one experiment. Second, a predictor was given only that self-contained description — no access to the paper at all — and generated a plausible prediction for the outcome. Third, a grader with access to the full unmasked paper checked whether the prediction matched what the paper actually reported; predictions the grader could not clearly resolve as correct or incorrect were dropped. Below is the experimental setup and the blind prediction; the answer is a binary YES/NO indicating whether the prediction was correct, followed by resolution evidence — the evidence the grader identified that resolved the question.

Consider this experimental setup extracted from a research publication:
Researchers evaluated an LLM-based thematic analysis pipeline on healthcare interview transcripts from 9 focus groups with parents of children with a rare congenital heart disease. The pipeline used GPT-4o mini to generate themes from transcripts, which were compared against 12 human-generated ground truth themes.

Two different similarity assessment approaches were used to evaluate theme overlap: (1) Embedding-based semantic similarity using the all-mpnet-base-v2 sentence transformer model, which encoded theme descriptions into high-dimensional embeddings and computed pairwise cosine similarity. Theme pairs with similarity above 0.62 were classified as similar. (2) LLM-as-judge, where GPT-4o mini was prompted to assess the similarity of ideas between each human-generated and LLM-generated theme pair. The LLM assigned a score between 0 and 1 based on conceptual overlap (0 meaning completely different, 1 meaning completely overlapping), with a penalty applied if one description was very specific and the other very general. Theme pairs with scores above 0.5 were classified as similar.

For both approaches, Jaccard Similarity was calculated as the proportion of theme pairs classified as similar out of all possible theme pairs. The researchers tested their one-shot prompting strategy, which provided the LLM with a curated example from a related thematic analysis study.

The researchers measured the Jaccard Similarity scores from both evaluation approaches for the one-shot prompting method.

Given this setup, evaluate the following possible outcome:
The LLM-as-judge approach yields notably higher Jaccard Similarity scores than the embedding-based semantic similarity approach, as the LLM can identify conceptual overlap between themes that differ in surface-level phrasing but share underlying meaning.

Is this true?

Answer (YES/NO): NO